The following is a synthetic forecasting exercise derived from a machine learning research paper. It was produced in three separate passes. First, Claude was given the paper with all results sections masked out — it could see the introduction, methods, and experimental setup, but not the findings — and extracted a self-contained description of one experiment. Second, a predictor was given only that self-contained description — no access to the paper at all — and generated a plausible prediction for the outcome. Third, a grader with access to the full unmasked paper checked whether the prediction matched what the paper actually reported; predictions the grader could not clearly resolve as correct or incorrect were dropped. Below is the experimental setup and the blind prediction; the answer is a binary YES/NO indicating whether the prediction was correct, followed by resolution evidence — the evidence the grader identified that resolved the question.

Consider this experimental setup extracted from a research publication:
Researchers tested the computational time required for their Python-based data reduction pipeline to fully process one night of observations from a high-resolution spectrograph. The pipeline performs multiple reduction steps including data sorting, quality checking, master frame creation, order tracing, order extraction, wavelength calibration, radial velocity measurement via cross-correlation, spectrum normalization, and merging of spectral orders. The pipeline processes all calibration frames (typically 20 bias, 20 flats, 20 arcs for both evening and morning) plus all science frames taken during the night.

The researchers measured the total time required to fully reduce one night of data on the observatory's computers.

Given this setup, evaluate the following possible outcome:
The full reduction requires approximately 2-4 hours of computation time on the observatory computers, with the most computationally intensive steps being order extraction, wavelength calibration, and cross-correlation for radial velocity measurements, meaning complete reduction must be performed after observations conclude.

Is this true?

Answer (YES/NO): NO